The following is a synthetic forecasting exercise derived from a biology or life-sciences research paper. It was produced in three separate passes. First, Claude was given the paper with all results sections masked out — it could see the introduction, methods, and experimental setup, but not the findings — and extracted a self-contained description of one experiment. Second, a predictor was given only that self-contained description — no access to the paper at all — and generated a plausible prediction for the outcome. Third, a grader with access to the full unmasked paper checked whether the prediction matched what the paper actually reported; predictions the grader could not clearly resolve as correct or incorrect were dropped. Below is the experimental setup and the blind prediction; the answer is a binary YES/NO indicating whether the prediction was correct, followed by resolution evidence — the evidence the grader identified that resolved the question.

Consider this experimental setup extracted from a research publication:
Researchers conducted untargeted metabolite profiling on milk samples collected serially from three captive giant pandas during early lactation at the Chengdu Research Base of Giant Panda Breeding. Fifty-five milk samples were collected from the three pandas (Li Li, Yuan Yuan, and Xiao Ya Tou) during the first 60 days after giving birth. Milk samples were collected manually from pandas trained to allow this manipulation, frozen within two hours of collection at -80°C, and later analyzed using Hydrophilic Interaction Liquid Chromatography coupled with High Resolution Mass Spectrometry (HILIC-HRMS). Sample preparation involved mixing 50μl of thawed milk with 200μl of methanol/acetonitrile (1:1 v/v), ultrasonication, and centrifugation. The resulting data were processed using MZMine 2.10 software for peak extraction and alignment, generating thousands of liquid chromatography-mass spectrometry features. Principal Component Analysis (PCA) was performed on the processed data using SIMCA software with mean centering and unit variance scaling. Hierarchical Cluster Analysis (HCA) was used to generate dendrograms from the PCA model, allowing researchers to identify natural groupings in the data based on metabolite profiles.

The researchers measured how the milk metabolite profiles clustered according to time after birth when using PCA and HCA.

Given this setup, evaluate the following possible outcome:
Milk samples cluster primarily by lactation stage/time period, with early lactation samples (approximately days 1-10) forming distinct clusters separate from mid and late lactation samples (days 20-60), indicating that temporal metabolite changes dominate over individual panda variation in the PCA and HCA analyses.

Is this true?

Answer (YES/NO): NO